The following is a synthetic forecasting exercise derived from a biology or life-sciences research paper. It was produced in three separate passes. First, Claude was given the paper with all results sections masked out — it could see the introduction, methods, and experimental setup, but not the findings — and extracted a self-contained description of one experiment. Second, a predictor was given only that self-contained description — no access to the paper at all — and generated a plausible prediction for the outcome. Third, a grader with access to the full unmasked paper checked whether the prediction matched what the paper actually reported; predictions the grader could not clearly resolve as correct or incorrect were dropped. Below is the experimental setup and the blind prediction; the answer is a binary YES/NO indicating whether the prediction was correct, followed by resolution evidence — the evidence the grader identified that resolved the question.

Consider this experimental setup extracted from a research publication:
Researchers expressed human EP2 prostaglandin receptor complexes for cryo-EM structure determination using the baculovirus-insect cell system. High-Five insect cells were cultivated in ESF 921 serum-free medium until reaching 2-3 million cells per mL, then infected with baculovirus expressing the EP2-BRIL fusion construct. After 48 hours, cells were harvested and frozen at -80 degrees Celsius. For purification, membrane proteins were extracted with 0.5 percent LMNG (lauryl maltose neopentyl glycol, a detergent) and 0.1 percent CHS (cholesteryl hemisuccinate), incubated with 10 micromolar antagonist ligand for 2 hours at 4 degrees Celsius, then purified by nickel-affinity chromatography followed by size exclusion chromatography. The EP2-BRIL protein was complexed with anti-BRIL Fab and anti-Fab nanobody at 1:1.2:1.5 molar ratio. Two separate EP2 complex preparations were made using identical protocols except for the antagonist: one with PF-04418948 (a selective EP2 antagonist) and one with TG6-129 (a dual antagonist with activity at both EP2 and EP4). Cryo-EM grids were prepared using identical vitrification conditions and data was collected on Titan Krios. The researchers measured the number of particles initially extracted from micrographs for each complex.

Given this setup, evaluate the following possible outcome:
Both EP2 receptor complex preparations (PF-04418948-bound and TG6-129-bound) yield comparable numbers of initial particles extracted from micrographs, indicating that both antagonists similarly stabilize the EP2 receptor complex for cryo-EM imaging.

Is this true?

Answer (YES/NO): NO